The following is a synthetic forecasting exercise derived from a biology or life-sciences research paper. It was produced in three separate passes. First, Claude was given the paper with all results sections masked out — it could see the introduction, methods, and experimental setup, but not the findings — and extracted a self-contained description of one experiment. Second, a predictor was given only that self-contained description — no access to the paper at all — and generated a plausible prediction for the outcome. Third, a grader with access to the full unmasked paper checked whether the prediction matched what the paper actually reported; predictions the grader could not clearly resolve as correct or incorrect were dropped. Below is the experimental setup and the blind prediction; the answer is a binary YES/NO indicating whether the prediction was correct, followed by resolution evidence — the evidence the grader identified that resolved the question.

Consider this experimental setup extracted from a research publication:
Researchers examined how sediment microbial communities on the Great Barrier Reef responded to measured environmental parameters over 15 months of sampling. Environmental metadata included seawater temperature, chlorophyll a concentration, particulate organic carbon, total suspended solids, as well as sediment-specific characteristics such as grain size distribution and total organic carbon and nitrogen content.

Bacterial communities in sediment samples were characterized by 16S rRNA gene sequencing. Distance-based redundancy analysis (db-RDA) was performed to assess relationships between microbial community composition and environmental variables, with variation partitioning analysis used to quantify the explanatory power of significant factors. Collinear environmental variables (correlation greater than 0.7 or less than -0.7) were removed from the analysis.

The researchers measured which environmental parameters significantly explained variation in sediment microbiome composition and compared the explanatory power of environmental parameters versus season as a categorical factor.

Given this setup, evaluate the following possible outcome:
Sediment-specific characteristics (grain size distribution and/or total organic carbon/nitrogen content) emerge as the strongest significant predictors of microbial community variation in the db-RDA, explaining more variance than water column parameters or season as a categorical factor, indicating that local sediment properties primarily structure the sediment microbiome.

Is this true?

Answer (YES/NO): NO